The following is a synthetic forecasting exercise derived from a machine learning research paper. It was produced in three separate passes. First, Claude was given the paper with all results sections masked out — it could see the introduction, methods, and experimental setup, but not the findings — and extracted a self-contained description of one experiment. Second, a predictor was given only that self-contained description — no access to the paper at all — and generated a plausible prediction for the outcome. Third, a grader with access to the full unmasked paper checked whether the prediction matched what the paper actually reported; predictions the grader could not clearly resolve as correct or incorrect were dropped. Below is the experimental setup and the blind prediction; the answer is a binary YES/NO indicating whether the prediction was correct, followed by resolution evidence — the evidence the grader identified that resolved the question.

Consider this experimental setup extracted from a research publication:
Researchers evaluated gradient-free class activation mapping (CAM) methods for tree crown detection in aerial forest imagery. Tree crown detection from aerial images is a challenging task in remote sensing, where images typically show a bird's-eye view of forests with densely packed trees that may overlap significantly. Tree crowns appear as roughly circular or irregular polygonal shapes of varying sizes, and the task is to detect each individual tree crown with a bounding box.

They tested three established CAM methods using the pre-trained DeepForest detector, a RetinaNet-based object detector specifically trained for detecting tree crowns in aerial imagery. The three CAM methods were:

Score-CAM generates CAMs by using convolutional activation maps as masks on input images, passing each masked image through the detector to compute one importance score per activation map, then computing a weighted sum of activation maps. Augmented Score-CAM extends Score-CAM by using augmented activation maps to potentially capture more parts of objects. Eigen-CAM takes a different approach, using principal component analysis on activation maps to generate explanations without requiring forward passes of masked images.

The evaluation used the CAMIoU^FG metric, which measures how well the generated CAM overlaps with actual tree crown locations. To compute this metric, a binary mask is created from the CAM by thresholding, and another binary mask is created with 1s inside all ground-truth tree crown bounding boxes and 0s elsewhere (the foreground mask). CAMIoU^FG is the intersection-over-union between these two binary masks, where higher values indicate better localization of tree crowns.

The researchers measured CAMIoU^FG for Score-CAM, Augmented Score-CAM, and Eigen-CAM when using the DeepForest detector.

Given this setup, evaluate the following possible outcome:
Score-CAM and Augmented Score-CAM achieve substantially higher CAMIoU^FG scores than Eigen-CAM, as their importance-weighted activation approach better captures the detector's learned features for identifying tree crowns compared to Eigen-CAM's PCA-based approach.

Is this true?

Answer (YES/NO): YES